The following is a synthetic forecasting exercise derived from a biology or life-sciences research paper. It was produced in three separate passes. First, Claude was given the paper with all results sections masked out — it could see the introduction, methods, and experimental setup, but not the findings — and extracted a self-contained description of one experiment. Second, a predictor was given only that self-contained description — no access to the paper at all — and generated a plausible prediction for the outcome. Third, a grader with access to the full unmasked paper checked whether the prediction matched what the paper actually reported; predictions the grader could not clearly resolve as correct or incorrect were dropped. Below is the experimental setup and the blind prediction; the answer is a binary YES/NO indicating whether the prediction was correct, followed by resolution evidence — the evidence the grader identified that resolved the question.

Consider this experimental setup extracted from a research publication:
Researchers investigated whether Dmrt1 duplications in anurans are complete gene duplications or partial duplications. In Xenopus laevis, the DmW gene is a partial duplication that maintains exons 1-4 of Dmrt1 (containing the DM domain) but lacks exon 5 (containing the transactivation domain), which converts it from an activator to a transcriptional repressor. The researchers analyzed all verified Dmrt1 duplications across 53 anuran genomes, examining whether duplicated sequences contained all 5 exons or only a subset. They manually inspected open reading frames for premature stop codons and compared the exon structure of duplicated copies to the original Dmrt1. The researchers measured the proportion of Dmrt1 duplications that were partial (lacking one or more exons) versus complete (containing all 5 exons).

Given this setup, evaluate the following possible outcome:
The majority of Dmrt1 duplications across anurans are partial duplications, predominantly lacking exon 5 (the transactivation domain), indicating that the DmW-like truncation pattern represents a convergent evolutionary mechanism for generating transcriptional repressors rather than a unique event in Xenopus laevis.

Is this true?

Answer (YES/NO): NO